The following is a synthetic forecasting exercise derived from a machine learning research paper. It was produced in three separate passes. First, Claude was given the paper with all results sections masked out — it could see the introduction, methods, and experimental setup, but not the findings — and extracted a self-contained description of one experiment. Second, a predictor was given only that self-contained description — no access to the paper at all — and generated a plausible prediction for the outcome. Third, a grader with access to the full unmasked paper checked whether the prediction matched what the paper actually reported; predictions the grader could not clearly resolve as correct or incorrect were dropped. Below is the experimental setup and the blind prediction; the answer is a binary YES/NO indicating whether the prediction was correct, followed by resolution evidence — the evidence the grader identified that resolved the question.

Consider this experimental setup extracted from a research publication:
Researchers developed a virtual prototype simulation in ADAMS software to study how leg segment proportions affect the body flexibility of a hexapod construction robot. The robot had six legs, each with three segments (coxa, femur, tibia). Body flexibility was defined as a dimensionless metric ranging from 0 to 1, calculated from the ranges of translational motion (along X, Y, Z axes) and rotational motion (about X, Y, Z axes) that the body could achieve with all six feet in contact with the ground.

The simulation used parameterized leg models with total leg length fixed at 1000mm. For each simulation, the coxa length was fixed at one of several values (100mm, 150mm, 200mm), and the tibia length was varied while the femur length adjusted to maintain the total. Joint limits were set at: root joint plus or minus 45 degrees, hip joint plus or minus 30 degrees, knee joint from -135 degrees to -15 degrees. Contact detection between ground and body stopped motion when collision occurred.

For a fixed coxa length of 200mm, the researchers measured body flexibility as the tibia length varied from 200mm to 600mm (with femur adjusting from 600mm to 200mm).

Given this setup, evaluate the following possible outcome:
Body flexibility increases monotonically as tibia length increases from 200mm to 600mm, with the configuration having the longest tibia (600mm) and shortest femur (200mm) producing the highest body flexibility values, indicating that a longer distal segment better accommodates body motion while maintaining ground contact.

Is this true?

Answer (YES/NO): NO